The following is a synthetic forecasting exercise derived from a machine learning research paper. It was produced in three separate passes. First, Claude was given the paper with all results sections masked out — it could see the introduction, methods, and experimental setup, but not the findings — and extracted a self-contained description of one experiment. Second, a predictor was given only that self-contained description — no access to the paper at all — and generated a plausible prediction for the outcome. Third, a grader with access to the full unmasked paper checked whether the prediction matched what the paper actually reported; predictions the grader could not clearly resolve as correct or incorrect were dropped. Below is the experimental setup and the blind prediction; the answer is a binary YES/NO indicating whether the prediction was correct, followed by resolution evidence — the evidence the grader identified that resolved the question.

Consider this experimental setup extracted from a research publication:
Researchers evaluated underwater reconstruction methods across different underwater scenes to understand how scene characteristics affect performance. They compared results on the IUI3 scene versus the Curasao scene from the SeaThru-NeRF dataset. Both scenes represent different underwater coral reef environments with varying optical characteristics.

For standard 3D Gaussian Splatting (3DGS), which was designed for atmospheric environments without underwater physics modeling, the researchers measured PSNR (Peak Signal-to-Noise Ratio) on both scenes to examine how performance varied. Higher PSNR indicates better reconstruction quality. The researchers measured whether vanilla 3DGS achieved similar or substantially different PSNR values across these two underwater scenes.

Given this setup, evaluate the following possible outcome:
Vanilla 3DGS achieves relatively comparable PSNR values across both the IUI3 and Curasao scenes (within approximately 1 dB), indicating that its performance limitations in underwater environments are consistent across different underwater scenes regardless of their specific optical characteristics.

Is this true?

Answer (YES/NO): NO